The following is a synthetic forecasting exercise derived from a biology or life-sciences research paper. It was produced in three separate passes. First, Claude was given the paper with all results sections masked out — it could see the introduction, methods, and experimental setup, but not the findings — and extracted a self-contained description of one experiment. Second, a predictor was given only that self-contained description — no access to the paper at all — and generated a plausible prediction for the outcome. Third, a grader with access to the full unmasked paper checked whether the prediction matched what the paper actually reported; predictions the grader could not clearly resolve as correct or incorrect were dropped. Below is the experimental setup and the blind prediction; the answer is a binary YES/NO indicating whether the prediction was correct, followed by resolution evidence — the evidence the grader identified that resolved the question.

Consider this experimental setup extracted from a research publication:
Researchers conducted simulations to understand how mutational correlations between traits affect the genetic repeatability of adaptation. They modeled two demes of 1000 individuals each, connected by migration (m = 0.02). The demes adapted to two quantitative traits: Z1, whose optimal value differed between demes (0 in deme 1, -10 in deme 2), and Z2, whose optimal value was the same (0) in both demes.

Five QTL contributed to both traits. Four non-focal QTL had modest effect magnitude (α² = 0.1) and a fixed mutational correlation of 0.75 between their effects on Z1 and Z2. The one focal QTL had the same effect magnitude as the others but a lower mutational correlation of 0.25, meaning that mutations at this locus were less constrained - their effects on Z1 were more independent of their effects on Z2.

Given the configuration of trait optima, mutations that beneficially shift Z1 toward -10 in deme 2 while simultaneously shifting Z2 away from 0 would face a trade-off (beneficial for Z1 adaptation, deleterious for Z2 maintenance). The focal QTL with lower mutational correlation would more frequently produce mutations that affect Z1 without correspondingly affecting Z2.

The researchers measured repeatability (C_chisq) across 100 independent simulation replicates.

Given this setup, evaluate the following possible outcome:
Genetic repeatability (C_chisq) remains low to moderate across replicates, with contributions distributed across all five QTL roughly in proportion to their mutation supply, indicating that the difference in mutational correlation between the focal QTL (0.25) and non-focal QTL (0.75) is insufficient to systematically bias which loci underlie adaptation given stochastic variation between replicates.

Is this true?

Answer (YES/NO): NO